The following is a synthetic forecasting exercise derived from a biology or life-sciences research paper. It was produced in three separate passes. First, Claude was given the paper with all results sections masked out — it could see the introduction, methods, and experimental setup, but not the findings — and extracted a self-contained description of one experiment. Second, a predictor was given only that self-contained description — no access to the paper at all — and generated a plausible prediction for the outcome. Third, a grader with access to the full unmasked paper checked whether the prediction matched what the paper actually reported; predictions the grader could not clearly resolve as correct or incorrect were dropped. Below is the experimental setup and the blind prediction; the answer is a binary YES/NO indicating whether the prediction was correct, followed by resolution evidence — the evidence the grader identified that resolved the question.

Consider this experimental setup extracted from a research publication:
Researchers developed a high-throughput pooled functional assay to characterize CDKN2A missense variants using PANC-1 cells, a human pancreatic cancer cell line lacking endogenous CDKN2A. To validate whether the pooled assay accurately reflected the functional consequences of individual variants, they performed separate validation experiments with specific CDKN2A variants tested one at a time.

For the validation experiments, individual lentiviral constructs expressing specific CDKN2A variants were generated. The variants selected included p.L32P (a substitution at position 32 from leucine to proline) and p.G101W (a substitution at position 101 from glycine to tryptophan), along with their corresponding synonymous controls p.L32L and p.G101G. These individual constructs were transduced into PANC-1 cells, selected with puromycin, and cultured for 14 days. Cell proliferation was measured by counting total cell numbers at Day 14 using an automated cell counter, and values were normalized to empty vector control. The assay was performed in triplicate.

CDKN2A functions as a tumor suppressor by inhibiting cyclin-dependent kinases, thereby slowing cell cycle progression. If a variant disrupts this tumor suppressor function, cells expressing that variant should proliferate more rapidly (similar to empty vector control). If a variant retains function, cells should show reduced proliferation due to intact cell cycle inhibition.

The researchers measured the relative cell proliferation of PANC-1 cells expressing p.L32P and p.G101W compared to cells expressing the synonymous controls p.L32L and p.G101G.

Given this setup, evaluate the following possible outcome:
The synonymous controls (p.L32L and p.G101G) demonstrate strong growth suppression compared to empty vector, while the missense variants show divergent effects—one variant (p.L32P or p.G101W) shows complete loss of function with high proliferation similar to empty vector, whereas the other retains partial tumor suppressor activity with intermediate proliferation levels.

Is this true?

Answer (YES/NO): NO